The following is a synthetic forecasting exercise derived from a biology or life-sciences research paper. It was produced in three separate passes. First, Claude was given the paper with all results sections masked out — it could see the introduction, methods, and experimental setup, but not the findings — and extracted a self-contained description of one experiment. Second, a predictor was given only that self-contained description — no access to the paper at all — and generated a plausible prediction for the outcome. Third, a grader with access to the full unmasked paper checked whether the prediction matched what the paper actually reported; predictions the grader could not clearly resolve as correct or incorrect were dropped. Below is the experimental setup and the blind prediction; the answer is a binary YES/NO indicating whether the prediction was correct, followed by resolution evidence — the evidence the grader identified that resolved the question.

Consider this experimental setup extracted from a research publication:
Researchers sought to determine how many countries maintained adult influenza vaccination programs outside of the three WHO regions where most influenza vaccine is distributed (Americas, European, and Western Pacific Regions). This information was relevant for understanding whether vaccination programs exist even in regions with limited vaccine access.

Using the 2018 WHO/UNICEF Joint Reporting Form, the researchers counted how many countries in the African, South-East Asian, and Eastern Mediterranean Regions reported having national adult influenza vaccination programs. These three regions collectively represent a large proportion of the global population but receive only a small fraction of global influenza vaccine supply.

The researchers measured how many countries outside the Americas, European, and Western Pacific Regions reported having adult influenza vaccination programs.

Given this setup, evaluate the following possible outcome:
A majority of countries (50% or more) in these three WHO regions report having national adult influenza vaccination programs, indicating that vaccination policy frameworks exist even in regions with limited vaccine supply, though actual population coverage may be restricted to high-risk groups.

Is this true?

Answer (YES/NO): NO